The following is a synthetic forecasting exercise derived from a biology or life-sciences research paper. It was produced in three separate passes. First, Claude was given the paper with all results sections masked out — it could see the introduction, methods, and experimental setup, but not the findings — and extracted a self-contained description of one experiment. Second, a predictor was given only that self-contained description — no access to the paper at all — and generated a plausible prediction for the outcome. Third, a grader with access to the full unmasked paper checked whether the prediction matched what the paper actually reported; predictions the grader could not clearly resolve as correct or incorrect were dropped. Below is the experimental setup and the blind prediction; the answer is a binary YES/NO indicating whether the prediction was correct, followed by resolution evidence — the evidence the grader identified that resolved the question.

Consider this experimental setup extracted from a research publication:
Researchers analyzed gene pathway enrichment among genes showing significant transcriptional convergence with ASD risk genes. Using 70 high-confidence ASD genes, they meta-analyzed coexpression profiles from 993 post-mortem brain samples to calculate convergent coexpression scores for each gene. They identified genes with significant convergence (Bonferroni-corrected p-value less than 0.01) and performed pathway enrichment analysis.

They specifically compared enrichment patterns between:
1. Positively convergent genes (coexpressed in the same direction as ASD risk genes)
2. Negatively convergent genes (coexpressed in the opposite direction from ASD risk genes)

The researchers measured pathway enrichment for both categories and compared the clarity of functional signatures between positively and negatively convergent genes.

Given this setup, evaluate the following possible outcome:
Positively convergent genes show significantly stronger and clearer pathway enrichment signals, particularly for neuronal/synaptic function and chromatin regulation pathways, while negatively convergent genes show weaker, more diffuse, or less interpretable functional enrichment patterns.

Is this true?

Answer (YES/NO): NO